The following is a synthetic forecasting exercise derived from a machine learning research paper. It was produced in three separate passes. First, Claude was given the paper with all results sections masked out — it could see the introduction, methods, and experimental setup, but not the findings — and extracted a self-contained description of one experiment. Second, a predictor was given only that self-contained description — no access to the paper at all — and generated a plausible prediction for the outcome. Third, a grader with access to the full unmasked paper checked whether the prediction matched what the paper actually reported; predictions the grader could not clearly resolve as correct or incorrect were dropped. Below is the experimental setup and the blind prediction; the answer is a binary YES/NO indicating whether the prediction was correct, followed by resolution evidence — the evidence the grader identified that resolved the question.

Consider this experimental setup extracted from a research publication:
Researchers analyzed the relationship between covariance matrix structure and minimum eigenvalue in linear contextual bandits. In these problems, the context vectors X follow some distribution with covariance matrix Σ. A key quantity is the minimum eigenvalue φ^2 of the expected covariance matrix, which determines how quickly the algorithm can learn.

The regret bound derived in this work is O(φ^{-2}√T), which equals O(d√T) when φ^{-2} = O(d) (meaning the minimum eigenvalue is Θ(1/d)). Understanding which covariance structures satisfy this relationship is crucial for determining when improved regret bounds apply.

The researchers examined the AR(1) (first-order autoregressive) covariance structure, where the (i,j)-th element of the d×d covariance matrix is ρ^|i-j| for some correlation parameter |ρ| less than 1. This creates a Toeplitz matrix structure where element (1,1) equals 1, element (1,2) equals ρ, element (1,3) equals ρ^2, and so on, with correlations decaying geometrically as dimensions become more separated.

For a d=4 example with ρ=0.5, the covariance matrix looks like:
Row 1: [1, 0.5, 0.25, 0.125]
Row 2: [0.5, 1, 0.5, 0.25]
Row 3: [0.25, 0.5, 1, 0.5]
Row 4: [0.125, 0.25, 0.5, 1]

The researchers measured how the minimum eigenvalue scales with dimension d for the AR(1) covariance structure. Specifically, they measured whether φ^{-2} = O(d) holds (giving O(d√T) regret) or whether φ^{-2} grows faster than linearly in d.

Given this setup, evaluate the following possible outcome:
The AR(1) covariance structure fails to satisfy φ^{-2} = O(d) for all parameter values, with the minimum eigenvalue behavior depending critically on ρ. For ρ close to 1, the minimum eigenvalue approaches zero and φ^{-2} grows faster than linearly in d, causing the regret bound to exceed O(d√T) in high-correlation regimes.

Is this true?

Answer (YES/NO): NO